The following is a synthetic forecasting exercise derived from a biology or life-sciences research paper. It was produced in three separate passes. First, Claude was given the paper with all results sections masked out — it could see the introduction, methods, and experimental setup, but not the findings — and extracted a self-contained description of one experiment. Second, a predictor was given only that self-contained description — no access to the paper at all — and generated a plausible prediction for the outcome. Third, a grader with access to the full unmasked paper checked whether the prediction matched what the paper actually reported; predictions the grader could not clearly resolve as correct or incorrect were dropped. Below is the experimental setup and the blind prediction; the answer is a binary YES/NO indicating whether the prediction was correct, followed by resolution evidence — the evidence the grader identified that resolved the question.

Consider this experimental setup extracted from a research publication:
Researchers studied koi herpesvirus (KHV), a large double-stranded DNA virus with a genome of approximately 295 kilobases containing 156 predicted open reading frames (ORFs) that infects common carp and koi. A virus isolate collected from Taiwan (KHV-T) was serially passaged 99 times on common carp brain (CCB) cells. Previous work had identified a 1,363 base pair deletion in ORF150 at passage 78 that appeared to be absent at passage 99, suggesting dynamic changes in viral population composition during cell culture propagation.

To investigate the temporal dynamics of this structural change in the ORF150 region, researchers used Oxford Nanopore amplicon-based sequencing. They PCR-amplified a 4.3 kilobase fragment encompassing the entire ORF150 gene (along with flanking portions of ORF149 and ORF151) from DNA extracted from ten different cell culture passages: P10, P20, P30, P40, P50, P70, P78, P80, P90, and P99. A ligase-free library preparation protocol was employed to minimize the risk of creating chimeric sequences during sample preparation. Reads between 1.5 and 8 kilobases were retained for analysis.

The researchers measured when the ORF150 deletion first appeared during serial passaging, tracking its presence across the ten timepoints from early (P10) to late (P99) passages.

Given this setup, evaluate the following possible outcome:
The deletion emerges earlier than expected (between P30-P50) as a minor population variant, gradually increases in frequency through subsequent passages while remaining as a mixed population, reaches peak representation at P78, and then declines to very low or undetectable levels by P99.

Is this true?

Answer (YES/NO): NO